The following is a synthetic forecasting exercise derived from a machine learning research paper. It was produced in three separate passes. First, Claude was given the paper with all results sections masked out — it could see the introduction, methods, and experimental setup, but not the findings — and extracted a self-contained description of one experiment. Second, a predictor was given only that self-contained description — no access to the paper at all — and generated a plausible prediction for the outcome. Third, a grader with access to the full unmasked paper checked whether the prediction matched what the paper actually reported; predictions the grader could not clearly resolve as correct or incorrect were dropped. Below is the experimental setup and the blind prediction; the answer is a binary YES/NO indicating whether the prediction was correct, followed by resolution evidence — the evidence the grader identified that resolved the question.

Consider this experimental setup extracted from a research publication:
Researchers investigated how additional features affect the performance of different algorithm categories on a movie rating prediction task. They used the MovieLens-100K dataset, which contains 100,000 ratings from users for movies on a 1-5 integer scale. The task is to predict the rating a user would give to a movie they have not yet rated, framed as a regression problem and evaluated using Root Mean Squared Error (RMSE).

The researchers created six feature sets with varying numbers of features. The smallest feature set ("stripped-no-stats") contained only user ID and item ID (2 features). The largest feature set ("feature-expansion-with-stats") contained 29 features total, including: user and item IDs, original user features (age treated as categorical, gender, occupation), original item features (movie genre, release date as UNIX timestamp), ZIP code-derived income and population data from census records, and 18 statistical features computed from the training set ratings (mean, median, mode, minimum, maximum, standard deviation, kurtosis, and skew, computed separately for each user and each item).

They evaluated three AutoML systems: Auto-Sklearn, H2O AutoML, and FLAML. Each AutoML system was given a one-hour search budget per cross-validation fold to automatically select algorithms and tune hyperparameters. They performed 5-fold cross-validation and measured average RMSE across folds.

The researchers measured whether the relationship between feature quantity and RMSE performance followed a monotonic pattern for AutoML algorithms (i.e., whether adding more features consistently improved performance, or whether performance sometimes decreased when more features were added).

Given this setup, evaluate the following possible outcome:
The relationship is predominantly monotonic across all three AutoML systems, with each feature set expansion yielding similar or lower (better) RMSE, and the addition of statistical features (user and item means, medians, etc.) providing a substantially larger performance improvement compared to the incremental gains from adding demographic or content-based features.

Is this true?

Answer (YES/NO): NO